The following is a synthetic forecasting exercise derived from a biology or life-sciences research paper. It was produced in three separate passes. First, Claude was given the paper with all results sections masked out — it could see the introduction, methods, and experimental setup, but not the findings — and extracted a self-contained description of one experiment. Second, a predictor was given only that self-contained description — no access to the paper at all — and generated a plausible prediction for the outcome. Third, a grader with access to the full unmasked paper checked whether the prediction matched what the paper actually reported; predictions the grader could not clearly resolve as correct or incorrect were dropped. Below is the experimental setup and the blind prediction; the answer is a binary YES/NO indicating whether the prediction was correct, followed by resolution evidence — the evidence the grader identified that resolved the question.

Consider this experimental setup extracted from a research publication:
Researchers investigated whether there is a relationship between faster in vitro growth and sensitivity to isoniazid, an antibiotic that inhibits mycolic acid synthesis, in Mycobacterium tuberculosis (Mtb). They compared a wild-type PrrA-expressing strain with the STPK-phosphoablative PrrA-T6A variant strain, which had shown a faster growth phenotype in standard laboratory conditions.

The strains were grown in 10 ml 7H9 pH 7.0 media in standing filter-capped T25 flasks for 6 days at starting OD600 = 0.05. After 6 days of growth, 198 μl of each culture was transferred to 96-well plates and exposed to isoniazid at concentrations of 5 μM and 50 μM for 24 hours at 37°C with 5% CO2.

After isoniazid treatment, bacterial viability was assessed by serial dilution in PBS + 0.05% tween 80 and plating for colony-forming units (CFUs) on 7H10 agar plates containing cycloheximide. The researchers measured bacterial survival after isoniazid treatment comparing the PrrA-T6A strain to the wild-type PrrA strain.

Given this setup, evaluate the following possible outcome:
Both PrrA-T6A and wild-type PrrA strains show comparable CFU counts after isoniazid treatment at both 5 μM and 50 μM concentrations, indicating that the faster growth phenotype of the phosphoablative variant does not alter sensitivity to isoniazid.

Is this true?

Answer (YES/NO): NO